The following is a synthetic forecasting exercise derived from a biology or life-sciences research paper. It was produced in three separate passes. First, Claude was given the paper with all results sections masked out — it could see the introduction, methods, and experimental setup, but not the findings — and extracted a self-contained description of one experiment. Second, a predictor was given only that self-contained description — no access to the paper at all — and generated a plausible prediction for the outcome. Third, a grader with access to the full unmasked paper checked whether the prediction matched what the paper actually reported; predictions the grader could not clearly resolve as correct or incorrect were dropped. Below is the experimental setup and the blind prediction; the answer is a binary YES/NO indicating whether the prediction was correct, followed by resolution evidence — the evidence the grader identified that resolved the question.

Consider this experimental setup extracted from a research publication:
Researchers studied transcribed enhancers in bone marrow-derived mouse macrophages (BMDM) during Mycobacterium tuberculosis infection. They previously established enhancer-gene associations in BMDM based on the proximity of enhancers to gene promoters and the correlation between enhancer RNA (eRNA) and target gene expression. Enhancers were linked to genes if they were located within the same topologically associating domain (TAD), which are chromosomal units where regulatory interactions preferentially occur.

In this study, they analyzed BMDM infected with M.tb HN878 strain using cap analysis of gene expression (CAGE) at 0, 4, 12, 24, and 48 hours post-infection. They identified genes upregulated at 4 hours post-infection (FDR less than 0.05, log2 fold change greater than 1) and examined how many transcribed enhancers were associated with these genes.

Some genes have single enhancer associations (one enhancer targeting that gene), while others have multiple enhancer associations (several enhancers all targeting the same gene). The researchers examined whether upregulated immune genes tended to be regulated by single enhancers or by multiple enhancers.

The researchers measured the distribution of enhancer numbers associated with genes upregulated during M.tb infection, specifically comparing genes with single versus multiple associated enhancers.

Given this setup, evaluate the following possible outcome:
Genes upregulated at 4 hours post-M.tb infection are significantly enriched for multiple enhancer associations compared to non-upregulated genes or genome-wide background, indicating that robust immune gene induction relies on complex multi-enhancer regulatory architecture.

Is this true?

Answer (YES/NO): YES